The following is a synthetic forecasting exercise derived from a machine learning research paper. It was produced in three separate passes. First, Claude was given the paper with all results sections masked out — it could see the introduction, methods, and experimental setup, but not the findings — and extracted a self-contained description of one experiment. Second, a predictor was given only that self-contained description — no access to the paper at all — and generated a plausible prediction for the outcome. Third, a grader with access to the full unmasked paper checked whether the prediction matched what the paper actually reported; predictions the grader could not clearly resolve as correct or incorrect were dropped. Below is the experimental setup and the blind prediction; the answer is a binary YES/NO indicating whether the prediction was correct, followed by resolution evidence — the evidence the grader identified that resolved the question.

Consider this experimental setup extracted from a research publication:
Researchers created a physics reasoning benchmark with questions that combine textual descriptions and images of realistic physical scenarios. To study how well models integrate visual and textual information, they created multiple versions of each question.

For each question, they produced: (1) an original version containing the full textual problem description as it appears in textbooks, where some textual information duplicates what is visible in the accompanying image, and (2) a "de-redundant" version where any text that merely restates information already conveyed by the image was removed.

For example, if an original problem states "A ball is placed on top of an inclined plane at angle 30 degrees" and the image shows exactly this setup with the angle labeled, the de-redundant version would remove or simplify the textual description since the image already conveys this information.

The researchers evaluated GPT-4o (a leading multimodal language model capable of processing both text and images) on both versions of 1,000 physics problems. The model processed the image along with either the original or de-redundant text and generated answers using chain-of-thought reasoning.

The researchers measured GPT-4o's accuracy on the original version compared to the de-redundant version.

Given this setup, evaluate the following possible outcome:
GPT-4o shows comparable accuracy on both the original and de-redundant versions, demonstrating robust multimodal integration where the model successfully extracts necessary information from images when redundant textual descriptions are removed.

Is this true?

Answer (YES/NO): NO